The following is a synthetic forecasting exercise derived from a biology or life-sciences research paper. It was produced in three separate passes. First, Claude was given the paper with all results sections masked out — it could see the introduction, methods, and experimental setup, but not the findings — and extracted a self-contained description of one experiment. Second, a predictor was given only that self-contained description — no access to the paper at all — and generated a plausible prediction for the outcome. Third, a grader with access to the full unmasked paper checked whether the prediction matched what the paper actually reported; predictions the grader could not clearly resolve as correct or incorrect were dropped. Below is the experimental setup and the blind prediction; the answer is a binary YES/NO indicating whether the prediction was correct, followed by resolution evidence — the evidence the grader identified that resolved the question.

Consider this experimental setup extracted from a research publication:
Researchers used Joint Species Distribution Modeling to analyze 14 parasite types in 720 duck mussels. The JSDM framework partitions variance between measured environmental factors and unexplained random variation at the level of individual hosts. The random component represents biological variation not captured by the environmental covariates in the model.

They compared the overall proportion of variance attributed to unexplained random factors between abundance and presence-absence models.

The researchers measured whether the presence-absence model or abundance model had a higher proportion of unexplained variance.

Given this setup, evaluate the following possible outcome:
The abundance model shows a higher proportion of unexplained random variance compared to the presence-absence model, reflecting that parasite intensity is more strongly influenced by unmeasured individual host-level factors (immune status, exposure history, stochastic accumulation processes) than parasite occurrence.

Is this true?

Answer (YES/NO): NO